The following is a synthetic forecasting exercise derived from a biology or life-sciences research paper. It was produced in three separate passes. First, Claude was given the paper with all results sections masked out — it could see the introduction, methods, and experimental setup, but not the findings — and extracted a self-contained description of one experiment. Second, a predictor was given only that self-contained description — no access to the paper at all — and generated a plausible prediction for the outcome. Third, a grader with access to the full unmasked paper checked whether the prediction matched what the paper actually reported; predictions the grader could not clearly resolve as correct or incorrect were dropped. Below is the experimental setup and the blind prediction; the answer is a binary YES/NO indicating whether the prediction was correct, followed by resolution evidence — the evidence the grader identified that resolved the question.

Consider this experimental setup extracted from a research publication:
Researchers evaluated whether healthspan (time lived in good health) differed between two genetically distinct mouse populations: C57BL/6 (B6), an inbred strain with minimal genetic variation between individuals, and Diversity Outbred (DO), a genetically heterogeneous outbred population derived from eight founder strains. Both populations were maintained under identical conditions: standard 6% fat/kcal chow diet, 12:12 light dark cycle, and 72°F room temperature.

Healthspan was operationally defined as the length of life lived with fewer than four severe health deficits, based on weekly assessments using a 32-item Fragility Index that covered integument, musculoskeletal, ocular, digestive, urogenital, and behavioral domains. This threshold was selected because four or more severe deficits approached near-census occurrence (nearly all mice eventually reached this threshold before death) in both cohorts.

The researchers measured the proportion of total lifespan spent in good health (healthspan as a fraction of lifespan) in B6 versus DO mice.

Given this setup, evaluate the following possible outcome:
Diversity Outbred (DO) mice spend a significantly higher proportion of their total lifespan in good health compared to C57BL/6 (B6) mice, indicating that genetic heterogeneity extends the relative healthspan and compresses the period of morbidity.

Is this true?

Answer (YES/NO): NO